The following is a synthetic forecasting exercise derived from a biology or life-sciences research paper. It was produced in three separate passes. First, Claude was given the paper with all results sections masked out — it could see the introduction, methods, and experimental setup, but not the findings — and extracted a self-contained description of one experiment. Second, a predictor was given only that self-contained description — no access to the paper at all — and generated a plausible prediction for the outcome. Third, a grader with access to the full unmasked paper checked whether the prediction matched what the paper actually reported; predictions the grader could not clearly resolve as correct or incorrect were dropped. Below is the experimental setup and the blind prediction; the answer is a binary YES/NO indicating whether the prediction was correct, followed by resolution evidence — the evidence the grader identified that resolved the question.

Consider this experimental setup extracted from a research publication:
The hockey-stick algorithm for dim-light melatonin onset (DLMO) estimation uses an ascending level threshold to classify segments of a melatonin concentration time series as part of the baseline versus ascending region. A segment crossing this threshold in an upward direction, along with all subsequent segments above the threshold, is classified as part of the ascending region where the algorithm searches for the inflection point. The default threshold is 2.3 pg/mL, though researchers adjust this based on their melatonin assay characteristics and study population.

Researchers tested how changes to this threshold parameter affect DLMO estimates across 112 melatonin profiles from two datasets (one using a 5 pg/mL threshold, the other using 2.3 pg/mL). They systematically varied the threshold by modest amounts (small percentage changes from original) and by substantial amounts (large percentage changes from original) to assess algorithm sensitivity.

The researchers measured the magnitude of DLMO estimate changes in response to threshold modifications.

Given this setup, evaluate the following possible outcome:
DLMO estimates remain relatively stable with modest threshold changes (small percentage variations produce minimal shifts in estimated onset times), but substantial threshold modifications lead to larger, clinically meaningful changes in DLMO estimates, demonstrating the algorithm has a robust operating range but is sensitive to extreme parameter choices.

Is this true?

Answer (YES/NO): YES